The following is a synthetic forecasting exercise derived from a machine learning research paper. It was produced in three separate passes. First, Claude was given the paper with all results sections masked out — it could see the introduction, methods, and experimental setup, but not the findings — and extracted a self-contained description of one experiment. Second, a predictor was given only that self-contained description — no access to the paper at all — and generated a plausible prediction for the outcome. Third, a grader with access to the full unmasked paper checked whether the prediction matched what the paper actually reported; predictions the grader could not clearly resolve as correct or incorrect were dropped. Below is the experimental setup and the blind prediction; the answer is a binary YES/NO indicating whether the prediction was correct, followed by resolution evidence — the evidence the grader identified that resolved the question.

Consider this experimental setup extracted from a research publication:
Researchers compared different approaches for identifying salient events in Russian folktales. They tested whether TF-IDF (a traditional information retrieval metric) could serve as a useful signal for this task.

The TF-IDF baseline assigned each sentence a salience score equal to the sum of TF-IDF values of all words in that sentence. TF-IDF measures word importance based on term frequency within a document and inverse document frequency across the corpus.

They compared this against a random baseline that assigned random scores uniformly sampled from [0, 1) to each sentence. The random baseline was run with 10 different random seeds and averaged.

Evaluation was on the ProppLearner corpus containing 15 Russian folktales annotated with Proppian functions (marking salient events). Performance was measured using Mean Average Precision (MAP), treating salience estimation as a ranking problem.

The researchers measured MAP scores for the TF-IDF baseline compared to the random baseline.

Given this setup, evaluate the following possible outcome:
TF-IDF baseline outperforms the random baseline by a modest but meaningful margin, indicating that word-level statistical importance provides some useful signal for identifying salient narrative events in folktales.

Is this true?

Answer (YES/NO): YES